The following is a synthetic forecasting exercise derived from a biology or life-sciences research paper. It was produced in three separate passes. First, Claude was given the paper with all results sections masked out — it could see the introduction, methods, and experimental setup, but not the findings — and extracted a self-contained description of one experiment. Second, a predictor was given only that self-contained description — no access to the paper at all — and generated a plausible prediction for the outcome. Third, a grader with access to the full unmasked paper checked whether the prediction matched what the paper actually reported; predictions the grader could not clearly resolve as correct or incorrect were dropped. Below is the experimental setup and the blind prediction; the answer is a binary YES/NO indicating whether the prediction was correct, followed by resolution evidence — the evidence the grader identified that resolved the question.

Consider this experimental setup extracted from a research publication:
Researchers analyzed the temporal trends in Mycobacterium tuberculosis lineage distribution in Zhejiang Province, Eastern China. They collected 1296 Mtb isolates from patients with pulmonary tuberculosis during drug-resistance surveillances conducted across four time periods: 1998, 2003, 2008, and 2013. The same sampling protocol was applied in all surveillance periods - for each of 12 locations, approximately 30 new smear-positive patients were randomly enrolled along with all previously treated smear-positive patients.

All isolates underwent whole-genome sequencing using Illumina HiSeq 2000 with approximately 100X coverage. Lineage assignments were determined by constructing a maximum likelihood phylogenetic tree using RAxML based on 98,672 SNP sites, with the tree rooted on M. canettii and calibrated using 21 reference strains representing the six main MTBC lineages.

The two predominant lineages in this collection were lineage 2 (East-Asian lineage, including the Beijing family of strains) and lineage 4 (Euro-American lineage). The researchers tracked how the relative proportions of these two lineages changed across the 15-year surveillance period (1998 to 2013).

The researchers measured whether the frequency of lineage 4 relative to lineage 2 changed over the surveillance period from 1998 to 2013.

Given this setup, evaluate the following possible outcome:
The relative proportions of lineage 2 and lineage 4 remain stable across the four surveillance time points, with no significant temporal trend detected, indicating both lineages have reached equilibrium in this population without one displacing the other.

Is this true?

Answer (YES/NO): NO